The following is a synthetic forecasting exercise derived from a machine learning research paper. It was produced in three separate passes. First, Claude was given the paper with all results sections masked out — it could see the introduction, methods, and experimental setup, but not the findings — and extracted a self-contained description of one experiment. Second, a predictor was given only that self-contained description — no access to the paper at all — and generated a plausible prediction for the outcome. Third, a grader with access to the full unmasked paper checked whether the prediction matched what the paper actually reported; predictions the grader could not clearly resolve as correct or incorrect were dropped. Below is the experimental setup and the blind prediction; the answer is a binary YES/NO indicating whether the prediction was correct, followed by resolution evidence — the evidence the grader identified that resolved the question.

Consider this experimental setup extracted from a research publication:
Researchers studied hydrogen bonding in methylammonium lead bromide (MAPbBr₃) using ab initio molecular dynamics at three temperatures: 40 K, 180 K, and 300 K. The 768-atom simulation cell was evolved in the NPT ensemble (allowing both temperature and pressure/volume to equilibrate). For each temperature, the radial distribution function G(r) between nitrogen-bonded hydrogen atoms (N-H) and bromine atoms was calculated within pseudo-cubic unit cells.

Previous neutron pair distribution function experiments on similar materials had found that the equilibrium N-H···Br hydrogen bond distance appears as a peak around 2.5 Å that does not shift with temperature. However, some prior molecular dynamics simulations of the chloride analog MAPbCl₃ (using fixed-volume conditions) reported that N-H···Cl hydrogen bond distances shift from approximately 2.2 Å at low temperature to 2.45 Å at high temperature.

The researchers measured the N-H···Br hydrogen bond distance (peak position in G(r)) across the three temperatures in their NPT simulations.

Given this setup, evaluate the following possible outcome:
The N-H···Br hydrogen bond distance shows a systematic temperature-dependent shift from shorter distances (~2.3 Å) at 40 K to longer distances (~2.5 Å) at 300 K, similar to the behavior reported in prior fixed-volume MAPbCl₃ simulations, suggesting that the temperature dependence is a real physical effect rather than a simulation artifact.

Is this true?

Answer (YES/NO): NO